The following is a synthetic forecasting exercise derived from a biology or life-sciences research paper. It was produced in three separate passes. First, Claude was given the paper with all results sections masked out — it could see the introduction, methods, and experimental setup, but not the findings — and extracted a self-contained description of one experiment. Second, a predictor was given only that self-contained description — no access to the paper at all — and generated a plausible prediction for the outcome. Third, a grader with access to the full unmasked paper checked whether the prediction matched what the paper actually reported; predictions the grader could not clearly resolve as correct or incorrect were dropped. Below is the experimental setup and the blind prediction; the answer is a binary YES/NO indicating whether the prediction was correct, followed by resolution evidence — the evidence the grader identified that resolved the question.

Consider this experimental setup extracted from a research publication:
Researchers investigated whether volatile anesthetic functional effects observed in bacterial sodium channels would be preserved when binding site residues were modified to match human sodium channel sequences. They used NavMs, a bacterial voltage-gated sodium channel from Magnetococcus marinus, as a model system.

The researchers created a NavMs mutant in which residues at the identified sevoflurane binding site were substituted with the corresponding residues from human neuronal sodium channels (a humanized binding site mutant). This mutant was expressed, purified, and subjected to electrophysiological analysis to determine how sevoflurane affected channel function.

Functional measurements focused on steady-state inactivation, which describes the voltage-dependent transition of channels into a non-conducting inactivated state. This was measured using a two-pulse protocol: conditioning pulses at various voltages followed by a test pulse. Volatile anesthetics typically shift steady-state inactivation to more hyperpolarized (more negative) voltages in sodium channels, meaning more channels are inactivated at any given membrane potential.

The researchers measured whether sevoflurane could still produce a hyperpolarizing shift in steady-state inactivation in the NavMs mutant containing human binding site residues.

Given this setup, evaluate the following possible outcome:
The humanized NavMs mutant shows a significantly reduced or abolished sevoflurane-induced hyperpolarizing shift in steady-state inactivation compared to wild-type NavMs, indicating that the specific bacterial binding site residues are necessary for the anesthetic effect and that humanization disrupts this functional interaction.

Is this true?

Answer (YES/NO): NO